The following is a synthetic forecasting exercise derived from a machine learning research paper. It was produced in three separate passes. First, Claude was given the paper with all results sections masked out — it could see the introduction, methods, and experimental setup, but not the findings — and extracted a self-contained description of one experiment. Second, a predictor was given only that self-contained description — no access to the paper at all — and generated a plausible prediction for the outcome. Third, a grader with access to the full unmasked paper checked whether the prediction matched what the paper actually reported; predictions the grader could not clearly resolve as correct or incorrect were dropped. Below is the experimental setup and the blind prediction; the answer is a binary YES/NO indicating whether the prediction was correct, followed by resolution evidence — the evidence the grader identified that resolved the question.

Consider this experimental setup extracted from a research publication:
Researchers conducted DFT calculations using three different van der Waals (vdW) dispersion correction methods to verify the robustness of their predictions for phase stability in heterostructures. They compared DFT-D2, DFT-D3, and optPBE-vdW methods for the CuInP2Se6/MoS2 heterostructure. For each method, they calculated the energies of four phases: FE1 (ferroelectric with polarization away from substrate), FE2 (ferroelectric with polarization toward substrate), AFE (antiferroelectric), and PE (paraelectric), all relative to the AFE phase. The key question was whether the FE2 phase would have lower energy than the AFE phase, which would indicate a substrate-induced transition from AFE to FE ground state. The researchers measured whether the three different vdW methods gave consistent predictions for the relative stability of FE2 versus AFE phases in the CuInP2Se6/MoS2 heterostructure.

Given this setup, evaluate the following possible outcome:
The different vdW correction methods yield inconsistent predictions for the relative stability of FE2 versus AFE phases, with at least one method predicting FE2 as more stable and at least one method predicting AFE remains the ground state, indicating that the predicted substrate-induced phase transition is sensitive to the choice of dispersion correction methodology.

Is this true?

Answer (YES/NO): NO